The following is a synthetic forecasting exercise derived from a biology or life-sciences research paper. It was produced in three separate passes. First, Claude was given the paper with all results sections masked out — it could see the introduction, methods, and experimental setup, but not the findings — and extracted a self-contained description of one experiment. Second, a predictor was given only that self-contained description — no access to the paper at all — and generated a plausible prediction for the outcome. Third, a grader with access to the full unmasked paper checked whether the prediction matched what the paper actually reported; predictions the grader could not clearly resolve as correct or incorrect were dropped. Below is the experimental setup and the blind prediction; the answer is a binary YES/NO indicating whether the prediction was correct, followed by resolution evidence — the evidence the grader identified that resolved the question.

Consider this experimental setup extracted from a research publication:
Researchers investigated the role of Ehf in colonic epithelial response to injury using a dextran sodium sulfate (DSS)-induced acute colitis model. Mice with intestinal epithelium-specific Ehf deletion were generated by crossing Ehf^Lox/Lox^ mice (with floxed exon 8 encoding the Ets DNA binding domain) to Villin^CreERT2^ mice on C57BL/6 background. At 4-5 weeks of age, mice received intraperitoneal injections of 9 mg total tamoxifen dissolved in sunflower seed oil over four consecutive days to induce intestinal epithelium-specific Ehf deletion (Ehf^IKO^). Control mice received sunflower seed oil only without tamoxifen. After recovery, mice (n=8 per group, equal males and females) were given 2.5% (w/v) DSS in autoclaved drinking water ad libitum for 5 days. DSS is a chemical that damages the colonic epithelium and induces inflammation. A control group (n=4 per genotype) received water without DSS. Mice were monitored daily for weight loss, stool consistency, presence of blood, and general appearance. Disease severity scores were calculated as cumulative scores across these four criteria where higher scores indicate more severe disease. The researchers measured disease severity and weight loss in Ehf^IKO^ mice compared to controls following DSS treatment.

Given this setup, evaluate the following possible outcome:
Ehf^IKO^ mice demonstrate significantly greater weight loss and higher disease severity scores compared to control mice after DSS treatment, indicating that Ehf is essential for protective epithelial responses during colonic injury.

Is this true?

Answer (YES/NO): YES